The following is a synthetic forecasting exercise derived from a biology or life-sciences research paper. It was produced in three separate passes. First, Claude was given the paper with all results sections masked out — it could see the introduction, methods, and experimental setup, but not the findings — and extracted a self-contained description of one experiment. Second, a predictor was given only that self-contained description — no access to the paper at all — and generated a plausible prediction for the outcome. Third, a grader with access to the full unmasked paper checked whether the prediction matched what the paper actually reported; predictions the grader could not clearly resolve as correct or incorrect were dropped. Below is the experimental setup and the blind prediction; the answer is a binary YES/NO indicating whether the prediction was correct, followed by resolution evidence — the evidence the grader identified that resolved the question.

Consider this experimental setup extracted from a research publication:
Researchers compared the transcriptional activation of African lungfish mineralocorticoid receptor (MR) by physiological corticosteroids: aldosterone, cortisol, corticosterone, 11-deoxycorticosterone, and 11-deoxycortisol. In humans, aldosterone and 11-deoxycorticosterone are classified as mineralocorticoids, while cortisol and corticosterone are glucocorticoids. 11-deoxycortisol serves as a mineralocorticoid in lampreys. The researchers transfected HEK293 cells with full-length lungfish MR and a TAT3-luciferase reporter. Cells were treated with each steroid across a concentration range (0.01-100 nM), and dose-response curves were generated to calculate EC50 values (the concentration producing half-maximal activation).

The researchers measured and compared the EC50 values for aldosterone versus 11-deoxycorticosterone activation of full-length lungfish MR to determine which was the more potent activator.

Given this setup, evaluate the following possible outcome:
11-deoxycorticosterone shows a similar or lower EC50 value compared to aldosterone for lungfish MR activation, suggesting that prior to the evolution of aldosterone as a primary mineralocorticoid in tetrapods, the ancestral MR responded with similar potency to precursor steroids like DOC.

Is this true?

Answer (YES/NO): YES